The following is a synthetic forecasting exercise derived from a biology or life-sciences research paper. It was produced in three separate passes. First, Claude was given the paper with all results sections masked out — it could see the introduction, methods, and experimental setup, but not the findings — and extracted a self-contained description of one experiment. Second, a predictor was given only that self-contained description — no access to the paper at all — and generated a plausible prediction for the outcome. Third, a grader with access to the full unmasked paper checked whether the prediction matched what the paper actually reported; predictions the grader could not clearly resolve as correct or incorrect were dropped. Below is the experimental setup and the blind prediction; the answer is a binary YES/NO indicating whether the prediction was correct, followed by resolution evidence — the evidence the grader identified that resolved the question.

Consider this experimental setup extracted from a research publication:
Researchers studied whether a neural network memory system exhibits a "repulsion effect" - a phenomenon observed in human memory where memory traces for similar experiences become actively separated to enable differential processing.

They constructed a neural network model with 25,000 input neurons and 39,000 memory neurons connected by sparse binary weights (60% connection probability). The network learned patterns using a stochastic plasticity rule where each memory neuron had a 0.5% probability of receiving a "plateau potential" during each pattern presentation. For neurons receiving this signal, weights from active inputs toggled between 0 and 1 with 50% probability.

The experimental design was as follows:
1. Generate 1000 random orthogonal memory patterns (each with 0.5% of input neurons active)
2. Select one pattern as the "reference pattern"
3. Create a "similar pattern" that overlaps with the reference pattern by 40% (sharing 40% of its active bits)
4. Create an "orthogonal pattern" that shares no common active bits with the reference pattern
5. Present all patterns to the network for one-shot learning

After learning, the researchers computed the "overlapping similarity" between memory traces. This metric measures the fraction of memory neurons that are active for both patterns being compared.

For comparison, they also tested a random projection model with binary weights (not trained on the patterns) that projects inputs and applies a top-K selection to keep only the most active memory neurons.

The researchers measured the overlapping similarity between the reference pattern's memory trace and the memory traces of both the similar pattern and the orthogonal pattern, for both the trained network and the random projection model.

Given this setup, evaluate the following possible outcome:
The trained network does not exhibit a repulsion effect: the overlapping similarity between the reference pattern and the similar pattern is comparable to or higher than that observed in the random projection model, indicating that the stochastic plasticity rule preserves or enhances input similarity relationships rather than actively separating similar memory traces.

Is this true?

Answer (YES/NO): NO